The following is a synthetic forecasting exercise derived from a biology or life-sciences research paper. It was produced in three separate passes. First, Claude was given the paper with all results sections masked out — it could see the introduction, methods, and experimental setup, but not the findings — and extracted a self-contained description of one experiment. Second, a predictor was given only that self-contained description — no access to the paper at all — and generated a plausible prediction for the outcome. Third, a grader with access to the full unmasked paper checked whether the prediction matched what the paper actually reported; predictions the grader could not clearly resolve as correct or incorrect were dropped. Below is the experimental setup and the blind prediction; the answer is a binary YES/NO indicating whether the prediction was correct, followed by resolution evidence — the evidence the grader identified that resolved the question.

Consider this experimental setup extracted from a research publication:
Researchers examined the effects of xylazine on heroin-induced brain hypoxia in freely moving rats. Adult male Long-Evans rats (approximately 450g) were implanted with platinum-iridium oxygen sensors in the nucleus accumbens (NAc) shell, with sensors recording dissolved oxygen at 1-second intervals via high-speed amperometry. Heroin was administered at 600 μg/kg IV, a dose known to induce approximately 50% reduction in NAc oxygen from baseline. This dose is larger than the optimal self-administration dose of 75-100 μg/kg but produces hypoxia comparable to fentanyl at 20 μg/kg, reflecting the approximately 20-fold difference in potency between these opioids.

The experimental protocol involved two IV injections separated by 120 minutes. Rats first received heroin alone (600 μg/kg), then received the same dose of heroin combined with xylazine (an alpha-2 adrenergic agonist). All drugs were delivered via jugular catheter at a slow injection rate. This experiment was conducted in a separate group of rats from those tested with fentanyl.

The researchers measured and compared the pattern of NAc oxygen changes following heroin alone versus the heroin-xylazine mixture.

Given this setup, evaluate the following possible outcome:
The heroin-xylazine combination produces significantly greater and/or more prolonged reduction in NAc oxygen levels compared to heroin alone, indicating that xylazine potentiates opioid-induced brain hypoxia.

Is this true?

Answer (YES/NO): YES